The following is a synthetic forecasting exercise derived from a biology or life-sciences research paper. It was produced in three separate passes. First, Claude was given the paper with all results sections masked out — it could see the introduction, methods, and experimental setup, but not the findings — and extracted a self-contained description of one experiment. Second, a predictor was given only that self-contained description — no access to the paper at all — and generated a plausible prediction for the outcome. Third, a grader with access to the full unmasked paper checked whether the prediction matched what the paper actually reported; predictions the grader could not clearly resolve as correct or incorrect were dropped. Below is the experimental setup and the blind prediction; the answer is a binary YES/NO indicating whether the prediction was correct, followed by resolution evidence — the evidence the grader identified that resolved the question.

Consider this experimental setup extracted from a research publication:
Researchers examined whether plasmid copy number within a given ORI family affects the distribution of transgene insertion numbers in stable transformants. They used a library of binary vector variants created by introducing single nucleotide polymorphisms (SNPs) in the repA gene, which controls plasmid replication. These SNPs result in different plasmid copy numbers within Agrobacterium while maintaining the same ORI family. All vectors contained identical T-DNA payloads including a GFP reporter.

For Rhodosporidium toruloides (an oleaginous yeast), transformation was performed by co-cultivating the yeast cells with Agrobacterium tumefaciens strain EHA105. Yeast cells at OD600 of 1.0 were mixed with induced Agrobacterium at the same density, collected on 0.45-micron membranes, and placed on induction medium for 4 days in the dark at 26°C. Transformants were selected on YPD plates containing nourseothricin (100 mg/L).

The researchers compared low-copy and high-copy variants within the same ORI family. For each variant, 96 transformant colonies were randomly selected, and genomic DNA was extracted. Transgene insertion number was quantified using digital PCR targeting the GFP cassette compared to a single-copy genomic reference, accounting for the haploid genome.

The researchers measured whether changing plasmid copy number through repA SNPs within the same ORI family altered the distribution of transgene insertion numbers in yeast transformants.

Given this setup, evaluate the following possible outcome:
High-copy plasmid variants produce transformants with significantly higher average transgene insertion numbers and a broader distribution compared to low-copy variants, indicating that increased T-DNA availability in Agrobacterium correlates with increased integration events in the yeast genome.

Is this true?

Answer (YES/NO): NO